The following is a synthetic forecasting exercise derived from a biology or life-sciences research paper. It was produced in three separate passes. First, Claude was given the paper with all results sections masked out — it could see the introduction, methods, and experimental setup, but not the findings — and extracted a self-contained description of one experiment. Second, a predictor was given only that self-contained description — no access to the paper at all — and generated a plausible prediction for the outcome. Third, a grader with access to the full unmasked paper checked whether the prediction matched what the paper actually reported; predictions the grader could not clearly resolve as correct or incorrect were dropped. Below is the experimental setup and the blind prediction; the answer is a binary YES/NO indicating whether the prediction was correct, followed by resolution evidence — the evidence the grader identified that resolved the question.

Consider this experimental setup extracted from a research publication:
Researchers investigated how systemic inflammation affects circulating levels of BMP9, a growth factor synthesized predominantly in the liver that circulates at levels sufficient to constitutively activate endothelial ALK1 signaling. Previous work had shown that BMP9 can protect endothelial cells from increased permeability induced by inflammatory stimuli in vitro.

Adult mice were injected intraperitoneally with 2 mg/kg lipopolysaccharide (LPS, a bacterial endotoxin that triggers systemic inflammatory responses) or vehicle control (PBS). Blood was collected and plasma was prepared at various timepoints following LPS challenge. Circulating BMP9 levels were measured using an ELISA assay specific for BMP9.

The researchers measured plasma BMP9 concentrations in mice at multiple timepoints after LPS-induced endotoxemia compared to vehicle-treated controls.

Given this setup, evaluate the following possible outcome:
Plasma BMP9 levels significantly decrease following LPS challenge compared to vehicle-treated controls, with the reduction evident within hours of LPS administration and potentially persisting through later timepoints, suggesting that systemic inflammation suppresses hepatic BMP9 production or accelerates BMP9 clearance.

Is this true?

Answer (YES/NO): YES